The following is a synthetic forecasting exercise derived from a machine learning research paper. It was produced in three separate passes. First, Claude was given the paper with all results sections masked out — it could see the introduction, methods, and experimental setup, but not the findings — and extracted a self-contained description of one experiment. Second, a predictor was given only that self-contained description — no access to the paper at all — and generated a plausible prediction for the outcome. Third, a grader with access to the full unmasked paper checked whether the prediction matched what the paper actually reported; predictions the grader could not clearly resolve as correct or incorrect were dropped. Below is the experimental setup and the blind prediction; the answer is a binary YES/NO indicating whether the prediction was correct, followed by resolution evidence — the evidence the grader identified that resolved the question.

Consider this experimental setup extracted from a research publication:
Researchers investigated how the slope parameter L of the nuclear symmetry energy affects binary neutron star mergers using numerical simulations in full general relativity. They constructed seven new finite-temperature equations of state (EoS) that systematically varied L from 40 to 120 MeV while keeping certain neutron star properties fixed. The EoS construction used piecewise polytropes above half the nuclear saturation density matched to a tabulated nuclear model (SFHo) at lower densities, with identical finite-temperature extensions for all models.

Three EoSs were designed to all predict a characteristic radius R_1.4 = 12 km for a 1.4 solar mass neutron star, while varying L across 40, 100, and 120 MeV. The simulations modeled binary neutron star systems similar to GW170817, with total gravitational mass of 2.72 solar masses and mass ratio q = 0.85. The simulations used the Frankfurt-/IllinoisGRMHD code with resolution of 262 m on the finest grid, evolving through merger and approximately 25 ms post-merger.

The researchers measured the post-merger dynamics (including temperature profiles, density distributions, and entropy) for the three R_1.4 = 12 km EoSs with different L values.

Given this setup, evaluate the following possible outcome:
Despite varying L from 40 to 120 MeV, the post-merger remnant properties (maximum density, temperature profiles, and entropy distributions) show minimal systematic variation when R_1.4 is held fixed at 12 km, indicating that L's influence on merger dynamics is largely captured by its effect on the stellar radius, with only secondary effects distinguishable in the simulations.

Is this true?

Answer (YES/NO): NO